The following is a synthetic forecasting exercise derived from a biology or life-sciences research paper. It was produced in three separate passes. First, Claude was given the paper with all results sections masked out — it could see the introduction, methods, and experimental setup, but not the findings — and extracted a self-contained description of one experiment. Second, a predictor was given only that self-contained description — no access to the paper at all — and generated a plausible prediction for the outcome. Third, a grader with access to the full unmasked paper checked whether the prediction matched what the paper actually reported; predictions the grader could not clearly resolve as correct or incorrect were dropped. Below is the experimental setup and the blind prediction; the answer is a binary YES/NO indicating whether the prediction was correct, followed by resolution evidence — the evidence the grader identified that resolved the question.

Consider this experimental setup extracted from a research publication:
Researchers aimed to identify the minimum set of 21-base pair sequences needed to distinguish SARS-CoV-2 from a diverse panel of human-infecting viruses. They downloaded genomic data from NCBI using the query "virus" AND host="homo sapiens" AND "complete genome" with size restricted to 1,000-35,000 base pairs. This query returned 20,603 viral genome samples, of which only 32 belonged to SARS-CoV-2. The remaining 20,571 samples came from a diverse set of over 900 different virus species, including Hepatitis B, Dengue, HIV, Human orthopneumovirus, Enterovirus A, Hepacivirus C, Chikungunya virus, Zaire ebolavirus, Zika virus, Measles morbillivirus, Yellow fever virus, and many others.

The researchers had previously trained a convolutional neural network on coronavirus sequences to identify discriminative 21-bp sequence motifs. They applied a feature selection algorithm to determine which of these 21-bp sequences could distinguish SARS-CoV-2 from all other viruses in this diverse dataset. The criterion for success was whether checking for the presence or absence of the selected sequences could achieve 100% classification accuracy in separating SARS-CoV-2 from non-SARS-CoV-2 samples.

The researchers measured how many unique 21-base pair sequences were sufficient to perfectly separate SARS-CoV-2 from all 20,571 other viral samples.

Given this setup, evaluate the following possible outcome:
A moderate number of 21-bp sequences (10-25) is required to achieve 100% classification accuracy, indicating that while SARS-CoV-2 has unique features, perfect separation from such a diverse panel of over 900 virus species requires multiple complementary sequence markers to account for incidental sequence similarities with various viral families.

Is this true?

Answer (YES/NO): NO